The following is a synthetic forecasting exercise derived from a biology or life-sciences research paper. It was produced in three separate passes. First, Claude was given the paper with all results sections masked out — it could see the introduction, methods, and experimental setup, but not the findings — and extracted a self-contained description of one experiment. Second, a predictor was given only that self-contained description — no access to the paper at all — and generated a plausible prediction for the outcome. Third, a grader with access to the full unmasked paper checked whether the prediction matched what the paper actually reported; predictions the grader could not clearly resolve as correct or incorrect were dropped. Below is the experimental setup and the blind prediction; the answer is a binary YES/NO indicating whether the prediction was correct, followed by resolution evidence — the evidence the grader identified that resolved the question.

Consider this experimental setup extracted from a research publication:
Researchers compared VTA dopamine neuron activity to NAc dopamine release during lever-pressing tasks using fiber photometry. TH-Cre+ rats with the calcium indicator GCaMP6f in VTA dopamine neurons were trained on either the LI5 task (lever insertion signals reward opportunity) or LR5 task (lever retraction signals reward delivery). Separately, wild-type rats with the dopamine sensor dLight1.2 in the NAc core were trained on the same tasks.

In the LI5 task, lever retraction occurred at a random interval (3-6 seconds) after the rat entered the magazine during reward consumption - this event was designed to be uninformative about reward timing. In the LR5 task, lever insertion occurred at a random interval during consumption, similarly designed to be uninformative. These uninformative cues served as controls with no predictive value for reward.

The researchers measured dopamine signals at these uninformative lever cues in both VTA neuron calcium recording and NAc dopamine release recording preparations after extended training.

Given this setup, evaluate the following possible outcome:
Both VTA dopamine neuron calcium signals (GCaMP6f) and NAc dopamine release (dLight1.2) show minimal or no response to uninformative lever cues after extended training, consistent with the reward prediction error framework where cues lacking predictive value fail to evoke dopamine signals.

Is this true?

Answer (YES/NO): YES